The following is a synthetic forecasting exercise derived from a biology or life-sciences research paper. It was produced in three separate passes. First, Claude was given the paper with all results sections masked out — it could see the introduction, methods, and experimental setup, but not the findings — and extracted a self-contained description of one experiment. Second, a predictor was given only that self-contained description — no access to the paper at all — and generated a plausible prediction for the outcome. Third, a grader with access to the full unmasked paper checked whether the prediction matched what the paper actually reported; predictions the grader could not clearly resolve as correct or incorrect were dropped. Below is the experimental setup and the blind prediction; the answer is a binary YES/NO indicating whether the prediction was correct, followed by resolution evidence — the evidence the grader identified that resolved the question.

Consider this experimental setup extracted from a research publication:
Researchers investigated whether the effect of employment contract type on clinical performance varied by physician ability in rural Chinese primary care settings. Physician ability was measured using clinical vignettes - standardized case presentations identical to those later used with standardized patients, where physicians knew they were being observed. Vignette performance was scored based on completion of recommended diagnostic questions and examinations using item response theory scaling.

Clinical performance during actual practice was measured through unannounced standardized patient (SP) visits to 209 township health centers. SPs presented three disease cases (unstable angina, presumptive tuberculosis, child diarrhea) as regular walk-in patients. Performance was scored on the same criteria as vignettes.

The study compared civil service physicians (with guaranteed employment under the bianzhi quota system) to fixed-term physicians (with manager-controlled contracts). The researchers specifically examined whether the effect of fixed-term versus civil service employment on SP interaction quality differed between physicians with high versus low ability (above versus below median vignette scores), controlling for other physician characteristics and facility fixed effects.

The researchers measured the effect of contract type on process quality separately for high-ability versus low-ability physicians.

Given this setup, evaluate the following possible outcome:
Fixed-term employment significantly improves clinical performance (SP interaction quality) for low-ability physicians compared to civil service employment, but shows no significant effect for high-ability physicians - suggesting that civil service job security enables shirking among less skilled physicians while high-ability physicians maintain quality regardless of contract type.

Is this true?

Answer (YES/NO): NO